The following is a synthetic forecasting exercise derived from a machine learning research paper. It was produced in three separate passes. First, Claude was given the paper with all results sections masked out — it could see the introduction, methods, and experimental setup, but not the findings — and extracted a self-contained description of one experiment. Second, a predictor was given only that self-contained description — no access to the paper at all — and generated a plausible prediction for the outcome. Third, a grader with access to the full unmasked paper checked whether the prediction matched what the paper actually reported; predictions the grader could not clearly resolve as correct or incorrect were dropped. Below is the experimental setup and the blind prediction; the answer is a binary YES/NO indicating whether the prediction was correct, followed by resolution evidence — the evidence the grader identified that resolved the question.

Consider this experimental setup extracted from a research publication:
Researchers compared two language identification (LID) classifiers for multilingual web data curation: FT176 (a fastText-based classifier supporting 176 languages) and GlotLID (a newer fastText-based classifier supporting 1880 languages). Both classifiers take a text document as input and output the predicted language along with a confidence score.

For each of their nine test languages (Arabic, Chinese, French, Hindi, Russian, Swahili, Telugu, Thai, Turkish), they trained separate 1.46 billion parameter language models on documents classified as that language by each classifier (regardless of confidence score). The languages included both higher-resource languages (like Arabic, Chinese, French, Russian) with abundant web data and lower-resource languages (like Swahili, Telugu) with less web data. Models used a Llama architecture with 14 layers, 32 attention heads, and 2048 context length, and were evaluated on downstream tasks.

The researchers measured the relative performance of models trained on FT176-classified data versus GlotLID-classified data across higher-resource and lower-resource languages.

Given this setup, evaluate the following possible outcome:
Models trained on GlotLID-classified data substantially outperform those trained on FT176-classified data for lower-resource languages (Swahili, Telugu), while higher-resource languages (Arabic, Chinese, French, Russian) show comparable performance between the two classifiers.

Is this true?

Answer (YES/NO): NO